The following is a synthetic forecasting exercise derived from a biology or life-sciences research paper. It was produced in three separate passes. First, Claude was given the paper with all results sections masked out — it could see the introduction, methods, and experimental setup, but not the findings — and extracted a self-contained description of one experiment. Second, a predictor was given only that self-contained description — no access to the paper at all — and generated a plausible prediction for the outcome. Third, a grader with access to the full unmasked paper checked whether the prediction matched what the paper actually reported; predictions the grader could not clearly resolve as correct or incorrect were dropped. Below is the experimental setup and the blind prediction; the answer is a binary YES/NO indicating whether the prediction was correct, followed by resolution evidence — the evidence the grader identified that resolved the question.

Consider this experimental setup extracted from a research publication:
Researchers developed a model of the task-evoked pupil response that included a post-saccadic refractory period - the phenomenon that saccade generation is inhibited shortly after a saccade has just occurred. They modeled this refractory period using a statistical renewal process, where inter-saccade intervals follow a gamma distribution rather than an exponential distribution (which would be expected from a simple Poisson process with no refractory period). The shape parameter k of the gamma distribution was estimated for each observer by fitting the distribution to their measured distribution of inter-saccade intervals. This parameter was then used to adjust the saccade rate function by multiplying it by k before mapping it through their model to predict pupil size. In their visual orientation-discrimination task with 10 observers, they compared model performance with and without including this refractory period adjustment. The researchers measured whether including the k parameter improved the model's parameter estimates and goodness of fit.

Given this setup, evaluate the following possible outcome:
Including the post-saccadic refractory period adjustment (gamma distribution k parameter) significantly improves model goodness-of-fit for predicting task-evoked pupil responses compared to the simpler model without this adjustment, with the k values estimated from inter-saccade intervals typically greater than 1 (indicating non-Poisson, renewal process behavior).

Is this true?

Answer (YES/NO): NO